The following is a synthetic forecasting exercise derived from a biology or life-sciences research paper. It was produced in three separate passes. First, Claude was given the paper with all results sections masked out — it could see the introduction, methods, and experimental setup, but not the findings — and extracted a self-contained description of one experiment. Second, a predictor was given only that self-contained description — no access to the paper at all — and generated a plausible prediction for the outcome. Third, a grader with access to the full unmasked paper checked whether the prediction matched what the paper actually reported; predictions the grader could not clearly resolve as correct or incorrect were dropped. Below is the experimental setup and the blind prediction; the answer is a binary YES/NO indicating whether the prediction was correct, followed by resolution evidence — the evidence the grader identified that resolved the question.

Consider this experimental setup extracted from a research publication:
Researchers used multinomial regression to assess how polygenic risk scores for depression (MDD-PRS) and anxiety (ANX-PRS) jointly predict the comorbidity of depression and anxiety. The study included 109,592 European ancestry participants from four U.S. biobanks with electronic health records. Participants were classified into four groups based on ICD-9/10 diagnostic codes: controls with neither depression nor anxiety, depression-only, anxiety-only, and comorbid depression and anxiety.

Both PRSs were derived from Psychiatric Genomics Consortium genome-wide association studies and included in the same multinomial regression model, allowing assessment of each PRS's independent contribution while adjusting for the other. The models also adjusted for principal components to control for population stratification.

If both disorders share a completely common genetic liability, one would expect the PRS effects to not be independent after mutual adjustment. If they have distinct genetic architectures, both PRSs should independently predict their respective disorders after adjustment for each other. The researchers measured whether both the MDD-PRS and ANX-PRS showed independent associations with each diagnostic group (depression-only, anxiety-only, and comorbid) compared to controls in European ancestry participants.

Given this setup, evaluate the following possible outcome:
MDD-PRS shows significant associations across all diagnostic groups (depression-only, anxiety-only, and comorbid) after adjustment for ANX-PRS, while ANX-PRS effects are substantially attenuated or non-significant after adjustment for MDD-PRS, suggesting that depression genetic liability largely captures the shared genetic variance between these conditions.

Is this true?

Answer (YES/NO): NO